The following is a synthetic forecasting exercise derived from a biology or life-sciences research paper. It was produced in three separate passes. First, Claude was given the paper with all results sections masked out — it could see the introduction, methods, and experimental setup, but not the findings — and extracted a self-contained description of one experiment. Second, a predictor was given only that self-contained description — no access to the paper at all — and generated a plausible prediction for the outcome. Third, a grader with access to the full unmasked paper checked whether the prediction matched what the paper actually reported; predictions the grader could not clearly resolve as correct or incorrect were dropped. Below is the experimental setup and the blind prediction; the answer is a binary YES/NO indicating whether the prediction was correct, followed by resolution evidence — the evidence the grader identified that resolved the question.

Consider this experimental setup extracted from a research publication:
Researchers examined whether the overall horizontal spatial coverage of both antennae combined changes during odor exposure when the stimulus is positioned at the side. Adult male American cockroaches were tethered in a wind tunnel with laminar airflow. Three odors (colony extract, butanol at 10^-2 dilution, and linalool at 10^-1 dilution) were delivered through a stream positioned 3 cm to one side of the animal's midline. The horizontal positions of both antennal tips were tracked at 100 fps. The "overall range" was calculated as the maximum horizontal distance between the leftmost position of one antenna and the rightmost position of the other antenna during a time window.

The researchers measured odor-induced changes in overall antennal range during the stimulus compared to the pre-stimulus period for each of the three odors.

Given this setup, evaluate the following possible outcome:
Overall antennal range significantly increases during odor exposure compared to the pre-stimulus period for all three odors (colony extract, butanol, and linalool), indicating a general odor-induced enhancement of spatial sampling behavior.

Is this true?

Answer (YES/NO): NO